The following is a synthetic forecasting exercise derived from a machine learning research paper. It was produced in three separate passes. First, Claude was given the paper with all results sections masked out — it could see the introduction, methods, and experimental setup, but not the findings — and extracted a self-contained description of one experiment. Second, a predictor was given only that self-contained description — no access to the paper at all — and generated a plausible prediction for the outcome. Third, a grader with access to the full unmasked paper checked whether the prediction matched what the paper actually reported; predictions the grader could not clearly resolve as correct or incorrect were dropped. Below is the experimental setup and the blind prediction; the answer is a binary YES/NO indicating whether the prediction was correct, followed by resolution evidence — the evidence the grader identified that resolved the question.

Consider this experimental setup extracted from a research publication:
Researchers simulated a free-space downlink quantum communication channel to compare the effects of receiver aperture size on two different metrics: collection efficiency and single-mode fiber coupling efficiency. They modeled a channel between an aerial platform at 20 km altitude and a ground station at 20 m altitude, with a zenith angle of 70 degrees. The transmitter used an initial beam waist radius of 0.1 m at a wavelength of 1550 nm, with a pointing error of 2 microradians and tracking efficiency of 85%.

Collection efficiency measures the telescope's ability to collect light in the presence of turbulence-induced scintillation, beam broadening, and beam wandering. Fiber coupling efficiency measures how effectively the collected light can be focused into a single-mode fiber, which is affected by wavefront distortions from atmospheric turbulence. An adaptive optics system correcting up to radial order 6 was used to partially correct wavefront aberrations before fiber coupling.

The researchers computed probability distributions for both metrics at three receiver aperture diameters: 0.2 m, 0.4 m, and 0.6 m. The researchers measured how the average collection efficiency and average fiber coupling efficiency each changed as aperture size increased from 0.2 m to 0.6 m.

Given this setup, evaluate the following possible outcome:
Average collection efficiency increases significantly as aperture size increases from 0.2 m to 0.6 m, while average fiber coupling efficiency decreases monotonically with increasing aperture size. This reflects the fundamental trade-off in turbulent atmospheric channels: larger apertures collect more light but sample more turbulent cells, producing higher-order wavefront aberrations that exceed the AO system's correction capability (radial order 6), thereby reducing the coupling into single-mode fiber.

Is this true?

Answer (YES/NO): YES